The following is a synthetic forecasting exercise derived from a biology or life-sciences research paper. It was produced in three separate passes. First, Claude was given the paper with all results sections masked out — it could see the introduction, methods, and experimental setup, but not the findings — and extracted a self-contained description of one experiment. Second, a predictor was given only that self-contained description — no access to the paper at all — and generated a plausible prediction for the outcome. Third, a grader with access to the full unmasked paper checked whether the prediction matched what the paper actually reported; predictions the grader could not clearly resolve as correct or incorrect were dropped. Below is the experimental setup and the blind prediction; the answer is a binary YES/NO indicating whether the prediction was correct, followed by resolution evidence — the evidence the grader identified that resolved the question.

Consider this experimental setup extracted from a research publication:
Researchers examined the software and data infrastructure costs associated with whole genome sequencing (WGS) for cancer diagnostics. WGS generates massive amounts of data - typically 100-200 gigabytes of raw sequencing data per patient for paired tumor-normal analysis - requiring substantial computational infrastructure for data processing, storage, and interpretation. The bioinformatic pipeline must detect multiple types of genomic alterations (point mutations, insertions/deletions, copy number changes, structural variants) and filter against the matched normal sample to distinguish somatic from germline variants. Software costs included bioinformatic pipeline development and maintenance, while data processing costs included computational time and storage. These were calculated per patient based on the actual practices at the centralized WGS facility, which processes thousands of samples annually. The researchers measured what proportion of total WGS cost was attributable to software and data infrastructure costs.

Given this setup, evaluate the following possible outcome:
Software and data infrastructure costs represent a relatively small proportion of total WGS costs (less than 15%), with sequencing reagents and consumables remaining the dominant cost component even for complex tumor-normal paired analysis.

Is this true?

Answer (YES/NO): YES